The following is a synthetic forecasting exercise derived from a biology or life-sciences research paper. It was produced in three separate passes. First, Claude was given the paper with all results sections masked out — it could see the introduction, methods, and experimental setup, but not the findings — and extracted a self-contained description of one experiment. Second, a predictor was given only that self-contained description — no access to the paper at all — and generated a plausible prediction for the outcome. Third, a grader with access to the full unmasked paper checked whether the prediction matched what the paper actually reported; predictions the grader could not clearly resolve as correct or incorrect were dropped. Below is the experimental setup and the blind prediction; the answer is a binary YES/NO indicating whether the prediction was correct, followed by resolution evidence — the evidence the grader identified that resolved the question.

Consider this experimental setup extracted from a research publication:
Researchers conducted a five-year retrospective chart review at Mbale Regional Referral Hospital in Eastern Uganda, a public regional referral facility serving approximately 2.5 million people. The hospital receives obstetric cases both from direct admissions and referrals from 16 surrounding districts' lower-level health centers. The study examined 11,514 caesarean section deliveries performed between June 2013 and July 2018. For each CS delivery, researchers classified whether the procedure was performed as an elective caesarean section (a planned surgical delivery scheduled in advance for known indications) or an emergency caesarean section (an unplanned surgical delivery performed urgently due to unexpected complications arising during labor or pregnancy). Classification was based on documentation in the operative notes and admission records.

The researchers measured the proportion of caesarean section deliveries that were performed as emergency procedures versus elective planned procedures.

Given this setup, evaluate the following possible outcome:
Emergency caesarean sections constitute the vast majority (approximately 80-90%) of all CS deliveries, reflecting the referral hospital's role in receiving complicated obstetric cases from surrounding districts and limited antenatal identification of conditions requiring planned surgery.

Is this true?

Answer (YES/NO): NO